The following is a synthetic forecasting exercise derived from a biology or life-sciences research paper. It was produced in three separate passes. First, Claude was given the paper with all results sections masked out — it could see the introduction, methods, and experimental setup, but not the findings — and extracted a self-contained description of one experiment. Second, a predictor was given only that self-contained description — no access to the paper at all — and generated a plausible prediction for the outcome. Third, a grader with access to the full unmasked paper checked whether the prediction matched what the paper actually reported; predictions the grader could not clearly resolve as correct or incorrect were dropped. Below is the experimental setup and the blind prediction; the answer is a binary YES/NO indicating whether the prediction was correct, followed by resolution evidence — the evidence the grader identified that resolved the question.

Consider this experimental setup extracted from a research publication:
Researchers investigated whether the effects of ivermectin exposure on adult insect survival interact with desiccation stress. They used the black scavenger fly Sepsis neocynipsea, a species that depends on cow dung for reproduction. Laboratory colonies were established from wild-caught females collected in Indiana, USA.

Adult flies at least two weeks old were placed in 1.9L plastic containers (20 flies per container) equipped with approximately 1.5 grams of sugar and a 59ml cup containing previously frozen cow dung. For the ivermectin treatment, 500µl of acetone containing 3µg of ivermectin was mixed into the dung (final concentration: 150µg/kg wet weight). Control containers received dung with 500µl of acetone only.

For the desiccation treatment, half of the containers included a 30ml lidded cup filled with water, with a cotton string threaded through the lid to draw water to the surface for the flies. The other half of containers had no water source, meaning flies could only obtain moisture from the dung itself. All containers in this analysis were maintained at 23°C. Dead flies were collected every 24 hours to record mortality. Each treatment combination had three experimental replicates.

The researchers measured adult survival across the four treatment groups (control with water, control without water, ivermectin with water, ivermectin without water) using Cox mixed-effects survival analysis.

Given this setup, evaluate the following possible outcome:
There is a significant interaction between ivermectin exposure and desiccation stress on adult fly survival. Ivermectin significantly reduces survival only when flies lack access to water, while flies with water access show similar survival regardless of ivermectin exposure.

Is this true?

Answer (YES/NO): NO